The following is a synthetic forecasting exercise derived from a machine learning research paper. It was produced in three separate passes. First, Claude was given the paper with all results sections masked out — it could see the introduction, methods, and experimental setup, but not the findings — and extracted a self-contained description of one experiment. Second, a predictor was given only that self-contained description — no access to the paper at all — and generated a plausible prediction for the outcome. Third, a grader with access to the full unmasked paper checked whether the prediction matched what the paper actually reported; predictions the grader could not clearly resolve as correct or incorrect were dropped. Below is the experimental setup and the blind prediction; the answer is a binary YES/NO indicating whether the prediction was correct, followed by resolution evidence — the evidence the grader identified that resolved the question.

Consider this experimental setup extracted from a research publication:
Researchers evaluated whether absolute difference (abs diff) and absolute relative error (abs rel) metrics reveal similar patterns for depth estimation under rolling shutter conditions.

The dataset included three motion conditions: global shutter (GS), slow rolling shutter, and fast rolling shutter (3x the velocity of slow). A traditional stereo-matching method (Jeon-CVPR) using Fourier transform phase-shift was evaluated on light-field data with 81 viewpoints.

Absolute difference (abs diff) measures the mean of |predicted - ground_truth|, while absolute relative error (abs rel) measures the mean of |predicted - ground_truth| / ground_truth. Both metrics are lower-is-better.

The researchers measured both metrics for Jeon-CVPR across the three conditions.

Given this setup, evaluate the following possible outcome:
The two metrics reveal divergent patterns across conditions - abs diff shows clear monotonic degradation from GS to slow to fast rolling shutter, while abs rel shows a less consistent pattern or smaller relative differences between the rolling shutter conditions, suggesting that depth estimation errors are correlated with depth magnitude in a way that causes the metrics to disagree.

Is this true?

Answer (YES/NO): NO